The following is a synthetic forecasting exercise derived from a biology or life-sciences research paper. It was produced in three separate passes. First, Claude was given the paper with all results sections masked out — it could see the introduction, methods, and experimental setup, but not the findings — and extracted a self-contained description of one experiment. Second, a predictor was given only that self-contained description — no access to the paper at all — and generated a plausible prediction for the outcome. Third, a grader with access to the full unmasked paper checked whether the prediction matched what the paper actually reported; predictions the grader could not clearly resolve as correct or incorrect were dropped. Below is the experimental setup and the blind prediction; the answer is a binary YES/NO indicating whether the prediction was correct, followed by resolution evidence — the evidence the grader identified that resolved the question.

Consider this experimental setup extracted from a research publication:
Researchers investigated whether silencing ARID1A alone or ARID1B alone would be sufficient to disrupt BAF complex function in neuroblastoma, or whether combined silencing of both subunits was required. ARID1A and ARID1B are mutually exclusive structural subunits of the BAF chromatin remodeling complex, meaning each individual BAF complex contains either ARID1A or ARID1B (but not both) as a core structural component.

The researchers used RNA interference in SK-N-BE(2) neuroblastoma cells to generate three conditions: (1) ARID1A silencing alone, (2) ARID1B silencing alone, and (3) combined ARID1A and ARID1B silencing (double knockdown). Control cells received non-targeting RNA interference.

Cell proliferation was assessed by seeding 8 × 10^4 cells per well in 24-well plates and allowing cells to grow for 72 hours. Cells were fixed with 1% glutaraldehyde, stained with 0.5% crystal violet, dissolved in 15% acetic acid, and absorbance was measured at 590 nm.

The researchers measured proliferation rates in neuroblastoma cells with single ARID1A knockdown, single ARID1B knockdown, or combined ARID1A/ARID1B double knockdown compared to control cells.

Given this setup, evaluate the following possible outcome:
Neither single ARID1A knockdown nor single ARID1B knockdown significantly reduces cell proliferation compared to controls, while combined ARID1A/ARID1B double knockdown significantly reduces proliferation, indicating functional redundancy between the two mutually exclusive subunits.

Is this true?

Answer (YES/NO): YES